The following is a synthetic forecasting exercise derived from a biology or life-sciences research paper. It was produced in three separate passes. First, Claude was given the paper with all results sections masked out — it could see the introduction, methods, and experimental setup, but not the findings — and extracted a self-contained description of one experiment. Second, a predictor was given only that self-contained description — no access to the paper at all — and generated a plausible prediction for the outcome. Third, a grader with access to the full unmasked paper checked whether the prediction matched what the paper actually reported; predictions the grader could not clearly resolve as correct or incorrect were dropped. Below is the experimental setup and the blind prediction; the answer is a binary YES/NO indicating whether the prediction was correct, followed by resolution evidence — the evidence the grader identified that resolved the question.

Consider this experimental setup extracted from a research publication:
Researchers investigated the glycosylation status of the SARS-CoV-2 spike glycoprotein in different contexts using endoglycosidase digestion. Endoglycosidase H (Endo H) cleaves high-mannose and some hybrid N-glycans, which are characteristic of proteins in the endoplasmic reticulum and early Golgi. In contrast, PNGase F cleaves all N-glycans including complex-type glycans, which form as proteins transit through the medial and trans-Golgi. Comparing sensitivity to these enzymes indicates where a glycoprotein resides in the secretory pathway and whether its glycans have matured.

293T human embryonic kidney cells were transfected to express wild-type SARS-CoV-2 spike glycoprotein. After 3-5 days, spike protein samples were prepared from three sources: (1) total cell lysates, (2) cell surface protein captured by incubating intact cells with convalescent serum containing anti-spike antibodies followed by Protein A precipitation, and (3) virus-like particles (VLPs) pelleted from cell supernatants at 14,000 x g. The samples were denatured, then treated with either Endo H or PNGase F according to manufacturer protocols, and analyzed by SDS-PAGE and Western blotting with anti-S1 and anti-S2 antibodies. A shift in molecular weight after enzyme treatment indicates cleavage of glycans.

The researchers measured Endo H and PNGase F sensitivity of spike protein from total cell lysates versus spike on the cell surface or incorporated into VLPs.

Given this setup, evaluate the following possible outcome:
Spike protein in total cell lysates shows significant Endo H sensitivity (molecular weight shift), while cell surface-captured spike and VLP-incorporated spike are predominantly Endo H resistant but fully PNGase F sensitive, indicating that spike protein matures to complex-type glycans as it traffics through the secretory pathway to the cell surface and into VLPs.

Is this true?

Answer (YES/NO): NO